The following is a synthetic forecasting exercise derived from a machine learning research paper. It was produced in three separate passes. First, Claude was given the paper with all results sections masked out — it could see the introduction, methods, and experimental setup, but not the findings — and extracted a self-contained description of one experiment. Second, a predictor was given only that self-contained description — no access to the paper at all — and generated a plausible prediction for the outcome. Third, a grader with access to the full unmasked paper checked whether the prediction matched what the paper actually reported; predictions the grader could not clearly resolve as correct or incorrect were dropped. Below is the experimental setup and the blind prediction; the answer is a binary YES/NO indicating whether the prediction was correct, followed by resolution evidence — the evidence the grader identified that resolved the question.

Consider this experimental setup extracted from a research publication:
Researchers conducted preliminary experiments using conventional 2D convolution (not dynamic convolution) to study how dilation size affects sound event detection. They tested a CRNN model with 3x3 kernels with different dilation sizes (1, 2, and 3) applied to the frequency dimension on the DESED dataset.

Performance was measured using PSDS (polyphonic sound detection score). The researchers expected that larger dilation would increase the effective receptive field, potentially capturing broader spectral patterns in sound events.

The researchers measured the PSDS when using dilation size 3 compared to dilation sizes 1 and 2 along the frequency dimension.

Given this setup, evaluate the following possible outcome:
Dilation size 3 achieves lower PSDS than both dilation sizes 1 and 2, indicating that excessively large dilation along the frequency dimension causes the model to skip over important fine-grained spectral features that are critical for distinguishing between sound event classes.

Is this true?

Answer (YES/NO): YES